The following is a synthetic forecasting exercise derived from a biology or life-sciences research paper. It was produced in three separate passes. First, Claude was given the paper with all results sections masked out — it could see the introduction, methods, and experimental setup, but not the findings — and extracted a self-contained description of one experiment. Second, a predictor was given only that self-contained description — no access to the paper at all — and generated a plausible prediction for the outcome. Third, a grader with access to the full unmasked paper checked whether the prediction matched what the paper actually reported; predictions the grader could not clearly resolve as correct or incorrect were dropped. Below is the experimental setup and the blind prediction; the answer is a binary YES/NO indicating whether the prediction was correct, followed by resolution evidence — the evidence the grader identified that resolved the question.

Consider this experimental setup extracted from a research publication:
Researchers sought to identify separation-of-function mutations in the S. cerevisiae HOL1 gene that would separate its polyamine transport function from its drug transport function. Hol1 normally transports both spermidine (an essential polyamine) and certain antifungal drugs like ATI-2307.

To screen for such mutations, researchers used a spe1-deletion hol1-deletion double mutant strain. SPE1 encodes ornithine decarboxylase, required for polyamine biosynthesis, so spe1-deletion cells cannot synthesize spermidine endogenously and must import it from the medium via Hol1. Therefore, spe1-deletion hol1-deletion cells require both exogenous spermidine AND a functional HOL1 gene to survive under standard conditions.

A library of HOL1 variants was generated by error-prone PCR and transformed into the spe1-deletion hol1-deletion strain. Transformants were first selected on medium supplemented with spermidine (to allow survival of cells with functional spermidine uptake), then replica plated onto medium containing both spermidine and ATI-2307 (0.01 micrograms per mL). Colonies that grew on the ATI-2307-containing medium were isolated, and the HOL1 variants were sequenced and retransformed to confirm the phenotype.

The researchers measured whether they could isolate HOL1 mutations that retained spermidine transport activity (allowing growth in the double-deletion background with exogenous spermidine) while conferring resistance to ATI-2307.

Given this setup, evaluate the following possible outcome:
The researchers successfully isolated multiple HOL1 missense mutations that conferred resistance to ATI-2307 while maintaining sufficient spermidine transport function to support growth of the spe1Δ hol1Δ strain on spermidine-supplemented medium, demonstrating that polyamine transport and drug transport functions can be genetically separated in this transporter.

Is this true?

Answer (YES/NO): YES